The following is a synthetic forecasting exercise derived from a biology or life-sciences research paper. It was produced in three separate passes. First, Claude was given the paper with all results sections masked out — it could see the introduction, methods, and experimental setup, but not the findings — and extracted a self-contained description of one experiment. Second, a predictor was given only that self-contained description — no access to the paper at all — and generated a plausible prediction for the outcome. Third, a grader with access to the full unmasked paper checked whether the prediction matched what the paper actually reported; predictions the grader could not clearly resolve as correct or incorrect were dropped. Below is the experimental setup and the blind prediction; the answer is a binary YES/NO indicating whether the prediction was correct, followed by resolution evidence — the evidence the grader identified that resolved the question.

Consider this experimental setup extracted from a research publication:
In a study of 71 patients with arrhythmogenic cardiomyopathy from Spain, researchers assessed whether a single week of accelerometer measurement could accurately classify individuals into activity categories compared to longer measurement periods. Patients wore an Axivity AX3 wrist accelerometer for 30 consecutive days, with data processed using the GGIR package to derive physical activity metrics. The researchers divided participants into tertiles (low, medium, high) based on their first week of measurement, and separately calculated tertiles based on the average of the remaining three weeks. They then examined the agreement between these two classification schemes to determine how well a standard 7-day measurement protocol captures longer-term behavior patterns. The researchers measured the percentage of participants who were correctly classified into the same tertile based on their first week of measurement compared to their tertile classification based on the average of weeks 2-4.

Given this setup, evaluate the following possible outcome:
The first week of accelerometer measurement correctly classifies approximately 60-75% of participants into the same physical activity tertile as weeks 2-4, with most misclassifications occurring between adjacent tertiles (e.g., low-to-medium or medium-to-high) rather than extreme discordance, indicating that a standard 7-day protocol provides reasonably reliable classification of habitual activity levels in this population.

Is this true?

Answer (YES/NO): NO